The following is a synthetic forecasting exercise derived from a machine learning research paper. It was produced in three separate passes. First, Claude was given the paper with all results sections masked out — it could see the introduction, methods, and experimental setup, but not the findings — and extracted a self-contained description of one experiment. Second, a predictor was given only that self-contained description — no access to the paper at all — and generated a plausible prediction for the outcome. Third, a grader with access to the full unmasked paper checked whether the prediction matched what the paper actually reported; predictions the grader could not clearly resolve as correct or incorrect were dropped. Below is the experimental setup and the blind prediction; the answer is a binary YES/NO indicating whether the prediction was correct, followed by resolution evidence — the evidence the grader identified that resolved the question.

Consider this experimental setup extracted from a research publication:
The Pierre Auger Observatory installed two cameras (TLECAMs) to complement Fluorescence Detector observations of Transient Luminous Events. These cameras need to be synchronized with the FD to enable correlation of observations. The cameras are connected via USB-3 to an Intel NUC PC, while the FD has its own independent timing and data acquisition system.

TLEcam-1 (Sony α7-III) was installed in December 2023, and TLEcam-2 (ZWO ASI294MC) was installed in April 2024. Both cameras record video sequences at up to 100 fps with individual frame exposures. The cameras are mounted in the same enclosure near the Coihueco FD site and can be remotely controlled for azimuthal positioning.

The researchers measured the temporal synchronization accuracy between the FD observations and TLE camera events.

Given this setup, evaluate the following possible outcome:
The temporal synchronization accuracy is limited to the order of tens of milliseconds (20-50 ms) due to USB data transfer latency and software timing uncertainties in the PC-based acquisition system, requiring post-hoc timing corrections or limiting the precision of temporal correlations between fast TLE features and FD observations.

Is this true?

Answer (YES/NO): NO